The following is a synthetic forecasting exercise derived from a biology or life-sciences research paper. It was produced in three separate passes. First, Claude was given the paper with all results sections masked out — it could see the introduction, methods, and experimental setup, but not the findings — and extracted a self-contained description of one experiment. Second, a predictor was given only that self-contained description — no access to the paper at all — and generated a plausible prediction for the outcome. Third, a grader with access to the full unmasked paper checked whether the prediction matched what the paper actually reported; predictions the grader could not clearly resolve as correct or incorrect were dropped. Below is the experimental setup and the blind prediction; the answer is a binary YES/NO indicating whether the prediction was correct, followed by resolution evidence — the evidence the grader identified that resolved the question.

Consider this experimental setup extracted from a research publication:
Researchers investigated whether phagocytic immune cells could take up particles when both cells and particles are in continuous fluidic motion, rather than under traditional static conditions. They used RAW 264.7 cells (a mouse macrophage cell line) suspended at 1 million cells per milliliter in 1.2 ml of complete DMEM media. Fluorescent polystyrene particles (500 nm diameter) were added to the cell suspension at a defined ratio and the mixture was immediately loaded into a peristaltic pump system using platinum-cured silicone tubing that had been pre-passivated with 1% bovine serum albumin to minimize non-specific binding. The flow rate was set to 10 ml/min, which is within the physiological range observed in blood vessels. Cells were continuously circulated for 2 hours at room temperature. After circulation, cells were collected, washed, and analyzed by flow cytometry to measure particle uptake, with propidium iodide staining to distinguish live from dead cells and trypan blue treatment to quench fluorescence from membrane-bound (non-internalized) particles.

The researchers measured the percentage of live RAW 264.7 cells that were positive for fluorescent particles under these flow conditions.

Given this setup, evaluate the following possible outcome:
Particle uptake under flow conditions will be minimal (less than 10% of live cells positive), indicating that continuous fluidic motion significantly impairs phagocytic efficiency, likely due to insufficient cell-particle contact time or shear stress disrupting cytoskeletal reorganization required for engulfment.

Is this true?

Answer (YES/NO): NO